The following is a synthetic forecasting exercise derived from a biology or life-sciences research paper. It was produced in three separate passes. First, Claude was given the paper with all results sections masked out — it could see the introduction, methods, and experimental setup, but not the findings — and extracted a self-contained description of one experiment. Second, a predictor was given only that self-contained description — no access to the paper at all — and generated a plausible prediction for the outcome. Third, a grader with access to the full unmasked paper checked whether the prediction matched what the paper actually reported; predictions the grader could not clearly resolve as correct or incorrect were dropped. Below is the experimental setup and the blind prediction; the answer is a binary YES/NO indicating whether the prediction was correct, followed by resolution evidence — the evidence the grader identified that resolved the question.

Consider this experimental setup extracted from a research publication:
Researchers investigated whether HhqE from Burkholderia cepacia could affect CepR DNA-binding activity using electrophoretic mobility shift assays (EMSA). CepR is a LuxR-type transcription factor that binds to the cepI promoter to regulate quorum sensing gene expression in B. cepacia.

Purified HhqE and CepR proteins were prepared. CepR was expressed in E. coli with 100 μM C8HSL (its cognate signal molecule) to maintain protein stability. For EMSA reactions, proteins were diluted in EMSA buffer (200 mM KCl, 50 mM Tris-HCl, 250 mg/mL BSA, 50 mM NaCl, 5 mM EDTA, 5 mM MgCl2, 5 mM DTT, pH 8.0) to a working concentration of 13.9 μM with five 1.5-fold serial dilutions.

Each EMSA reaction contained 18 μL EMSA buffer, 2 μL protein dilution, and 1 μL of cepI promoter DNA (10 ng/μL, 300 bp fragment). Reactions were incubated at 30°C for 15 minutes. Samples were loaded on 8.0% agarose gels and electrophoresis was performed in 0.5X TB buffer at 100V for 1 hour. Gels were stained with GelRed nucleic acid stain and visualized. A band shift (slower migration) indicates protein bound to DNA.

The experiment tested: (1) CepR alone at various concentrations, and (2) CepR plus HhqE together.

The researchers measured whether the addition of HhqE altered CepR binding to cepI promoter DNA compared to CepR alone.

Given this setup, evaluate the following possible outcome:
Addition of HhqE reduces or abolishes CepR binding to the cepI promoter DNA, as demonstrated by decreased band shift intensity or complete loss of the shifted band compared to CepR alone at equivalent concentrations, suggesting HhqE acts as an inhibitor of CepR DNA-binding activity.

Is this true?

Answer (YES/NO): NO